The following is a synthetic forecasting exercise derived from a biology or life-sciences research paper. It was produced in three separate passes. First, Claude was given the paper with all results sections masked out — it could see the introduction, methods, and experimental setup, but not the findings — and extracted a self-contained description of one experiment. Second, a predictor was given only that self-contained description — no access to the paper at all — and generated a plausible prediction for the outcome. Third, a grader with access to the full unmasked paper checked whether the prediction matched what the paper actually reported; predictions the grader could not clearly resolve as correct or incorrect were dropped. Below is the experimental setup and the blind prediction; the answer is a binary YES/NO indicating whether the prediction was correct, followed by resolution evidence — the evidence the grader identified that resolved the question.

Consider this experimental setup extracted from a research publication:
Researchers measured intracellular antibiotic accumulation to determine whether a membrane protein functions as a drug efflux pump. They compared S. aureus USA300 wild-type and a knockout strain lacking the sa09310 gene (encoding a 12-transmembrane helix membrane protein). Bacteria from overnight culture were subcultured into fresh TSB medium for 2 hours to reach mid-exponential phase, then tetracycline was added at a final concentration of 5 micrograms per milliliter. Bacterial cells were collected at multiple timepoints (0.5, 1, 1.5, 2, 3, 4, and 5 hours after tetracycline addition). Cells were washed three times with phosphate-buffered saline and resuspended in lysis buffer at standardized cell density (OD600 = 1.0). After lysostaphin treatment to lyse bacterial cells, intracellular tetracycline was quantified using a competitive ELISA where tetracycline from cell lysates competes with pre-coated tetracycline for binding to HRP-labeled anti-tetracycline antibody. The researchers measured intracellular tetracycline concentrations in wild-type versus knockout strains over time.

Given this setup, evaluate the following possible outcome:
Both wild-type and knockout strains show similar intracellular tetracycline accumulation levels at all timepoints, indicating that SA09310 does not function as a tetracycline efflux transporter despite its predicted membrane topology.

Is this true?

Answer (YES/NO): NO